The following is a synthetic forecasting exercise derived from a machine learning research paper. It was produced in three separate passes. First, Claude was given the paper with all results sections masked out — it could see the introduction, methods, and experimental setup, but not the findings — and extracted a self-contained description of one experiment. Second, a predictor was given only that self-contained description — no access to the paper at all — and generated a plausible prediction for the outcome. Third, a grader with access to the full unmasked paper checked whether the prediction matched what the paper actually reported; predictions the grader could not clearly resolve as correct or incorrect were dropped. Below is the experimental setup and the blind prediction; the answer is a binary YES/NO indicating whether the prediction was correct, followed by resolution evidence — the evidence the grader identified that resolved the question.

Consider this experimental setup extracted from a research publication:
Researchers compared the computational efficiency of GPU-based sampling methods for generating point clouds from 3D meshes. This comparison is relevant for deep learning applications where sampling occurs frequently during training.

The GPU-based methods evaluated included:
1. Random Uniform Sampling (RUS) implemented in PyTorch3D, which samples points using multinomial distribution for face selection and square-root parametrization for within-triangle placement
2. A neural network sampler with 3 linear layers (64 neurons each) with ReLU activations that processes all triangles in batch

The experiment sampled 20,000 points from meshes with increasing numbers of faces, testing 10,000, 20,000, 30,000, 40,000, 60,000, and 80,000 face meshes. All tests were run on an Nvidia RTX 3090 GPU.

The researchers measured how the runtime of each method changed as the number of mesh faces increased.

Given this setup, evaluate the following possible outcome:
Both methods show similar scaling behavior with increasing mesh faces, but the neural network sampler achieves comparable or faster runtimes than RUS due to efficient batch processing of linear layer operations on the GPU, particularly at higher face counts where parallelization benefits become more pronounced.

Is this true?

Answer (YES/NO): NO